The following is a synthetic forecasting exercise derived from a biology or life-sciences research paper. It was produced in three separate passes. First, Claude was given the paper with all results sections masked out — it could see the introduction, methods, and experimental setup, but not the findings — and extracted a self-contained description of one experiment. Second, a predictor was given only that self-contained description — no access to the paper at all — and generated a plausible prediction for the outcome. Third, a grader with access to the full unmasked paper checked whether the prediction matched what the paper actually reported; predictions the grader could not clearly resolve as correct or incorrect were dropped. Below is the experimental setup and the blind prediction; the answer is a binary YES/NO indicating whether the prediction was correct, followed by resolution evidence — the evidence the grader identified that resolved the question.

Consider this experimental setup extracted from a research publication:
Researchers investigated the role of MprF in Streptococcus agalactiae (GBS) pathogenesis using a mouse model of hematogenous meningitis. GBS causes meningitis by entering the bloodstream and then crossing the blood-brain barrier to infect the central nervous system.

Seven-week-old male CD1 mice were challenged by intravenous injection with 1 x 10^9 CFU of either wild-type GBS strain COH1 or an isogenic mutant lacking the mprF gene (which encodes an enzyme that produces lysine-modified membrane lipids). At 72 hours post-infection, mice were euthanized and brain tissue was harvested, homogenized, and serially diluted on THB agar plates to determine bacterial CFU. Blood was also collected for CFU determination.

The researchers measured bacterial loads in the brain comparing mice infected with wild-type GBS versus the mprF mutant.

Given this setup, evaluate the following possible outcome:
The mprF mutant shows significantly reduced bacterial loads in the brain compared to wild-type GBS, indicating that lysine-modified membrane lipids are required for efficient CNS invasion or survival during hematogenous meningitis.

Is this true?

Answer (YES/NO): YES